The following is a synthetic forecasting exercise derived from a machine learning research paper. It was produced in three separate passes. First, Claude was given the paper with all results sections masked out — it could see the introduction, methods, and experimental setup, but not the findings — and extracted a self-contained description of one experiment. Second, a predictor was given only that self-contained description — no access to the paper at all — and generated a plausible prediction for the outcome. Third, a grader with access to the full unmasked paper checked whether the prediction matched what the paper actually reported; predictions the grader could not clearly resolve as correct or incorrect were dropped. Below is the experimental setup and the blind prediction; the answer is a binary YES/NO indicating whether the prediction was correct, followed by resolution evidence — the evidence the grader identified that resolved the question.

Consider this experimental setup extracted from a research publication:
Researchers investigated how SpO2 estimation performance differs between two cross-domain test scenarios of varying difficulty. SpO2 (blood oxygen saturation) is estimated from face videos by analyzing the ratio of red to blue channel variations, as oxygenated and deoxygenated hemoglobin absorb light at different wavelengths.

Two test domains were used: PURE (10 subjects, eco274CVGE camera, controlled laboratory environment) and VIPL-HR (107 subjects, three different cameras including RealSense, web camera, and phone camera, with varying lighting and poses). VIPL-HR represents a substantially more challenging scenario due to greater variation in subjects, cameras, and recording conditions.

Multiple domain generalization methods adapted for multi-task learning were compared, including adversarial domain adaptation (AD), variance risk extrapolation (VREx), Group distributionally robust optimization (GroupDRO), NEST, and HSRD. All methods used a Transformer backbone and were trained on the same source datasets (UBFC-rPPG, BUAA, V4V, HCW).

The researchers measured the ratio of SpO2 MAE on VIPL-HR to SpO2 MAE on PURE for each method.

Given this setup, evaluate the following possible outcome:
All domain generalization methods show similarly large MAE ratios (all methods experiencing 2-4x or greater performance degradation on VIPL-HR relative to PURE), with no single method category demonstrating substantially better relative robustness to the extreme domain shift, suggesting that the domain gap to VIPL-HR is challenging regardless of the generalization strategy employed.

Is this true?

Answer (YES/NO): YES